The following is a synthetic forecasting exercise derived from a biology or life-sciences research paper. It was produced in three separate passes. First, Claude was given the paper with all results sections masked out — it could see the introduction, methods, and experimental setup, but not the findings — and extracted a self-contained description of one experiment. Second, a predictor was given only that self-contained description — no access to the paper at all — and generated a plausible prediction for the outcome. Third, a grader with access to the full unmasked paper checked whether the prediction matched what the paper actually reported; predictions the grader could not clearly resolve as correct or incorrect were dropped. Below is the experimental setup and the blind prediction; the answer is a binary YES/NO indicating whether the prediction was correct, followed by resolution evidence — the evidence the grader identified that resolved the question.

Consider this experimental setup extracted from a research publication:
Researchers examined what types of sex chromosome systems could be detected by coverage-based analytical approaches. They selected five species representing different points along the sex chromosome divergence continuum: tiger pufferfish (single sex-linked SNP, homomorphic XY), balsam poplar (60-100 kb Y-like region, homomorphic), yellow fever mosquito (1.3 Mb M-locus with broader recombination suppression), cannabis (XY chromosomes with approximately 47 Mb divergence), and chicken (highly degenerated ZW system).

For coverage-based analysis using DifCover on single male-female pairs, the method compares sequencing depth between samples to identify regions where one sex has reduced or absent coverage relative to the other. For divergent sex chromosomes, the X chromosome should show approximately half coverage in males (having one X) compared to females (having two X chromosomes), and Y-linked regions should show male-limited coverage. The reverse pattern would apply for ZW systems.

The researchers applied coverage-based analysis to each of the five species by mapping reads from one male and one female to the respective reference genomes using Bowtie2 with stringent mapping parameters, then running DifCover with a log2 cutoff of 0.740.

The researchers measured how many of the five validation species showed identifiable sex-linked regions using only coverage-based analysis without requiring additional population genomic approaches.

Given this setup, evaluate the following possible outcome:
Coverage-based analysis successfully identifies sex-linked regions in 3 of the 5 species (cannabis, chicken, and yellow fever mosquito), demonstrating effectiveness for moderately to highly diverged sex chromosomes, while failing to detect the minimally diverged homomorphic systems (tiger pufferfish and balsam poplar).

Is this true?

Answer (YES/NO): NO